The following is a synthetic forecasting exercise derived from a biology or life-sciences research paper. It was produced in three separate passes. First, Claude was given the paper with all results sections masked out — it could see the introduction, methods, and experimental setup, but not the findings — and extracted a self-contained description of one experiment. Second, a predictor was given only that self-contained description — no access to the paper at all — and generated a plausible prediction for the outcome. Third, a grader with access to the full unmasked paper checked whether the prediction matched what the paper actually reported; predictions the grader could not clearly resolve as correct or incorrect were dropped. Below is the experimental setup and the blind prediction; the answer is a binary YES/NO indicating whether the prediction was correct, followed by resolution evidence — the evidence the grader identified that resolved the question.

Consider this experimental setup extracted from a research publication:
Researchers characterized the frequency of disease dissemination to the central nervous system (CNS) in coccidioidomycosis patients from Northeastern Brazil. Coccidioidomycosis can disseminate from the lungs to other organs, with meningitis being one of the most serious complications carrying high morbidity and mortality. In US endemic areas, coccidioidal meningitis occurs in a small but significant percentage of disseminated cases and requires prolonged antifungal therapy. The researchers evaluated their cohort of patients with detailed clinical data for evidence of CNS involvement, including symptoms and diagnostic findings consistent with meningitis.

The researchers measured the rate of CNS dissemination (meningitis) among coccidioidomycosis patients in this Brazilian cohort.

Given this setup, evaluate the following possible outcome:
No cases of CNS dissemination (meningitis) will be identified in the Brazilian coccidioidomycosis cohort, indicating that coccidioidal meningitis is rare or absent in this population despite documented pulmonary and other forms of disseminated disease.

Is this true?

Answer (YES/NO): NO